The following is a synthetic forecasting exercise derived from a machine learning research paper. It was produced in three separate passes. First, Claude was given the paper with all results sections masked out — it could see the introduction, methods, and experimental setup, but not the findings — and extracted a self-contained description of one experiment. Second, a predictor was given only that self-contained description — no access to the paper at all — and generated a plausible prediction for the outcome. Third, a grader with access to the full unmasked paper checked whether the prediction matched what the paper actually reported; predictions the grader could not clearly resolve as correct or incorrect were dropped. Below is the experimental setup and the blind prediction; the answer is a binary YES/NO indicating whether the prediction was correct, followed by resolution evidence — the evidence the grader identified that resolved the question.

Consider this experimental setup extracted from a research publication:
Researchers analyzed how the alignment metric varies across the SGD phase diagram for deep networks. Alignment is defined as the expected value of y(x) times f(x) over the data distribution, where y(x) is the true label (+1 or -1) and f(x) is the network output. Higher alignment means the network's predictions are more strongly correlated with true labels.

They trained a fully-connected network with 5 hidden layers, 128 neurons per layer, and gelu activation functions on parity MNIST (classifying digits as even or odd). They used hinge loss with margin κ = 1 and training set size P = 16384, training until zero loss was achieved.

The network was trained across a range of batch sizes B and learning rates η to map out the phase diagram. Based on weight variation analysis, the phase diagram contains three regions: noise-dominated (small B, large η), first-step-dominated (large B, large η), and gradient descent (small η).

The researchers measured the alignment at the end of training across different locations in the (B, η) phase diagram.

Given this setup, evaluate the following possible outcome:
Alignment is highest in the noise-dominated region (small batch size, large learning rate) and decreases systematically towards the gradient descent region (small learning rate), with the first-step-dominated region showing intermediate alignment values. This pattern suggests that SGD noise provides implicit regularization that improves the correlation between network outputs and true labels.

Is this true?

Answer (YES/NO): YES